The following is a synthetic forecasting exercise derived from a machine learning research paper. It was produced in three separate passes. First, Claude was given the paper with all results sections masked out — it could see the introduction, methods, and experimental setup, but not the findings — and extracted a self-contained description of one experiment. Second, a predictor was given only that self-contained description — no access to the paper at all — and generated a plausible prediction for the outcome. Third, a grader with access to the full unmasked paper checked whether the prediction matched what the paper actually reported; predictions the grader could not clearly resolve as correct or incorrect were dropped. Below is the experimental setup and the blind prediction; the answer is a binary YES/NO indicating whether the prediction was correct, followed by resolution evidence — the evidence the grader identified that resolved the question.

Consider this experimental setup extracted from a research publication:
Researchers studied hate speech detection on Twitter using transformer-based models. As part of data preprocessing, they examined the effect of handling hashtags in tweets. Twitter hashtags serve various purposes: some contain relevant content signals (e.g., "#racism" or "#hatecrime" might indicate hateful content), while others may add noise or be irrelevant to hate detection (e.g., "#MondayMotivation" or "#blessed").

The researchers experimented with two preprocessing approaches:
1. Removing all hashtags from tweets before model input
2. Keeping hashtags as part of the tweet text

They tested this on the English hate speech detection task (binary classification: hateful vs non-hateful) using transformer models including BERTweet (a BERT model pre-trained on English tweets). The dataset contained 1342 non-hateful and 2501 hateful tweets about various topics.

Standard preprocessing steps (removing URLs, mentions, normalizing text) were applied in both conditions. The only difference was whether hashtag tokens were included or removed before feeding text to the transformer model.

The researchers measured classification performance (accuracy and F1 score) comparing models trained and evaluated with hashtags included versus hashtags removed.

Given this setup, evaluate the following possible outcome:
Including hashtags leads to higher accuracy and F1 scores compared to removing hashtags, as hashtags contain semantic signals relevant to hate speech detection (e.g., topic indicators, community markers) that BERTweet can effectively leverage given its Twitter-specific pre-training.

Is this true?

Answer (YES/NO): NO